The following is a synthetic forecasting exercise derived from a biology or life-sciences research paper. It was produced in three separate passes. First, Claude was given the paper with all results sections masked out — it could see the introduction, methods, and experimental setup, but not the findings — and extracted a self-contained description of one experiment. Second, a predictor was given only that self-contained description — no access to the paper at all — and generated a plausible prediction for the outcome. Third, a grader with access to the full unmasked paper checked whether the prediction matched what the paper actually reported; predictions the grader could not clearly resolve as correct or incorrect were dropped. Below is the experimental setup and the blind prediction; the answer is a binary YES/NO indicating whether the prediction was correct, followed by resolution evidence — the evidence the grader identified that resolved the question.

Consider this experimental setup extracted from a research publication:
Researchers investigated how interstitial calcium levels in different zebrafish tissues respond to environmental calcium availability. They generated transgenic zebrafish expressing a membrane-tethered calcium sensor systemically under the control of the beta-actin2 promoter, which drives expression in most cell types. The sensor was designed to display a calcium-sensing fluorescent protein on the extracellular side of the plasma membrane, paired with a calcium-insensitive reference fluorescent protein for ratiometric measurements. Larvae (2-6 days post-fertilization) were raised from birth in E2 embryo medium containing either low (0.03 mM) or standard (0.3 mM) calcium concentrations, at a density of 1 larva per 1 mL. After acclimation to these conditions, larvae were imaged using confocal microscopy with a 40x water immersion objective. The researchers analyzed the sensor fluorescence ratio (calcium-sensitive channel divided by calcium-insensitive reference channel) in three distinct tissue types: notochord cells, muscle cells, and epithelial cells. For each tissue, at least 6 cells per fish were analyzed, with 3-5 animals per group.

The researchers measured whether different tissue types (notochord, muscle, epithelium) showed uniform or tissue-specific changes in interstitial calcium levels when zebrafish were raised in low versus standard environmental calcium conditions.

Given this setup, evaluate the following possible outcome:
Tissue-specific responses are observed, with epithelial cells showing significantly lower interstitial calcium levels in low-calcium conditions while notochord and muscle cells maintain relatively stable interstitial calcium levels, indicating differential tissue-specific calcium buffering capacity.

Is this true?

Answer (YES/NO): NO